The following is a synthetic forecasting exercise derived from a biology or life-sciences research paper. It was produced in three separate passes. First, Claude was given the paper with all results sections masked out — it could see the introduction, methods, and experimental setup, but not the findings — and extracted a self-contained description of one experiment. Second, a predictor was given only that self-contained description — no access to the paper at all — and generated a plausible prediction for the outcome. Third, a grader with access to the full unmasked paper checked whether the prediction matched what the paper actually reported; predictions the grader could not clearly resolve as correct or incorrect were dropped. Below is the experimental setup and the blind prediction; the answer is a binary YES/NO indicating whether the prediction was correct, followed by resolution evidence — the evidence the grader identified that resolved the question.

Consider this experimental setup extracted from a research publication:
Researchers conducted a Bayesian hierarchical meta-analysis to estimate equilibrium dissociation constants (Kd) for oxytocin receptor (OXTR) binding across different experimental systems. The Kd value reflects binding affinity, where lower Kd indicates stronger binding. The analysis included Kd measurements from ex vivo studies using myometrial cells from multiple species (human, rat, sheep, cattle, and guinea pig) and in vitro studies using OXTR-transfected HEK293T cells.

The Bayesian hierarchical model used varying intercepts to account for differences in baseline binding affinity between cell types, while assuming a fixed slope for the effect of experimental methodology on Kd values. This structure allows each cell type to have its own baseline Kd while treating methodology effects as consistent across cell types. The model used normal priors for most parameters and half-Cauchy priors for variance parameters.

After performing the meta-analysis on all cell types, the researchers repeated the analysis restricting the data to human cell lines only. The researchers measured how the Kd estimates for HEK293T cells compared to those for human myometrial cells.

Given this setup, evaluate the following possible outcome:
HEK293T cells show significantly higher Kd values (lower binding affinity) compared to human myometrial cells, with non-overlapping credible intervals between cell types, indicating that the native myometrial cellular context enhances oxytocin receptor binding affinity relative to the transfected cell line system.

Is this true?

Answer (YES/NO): NO